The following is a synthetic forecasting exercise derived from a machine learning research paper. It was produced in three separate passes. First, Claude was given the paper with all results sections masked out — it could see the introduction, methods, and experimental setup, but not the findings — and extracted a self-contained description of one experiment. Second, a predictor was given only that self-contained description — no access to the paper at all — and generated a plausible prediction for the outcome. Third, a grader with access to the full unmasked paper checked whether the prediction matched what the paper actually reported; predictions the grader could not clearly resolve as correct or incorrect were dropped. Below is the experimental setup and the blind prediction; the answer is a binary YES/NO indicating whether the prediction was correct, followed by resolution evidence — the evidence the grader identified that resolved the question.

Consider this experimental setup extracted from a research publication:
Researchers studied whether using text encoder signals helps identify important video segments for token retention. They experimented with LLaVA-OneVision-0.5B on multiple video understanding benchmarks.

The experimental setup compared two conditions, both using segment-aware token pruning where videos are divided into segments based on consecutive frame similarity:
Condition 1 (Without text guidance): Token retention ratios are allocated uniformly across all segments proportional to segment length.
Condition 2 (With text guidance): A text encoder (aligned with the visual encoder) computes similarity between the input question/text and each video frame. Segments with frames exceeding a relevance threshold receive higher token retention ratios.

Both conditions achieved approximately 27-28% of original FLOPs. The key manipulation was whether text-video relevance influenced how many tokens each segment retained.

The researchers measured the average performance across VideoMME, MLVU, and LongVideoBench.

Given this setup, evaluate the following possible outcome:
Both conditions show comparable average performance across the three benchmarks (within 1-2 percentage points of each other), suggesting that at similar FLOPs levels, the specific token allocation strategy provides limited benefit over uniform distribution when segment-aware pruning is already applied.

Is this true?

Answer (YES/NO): YES